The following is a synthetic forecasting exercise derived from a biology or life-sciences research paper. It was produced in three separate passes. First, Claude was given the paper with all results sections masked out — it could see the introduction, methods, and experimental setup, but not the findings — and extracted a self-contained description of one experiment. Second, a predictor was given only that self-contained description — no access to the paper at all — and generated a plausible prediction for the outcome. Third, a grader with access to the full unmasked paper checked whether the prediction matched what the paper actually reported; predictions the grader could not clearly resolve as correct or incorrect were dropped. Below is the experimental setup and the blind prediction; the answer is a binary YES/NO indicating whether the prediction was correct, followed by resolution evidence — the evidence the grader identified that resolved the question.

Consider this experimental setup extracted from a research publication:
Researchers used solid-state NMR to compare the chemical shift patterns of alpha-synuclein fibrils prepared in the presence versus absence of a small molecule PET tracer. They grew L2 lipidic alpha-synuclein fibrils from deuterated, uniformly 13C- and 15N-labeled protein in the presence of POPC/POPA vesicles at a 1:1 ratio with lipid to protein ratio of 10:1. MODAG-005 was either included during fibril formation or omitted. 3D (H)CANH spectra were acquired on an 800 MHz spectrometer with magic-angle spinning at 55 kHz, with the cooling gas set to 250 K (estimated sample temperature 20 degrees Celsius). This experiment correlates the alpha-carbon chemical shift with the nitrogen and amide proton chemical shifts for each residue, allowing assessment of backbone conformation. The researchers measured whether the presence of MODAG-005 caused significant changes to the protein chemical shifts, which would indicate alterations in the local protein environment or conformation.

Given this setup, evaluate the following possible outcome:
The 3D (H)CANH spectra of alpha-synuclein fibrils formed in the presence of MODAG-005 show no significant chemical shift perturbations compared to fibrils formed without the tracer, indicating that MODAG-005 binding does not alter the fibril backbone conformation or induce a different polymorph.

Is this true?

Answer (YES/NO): NO